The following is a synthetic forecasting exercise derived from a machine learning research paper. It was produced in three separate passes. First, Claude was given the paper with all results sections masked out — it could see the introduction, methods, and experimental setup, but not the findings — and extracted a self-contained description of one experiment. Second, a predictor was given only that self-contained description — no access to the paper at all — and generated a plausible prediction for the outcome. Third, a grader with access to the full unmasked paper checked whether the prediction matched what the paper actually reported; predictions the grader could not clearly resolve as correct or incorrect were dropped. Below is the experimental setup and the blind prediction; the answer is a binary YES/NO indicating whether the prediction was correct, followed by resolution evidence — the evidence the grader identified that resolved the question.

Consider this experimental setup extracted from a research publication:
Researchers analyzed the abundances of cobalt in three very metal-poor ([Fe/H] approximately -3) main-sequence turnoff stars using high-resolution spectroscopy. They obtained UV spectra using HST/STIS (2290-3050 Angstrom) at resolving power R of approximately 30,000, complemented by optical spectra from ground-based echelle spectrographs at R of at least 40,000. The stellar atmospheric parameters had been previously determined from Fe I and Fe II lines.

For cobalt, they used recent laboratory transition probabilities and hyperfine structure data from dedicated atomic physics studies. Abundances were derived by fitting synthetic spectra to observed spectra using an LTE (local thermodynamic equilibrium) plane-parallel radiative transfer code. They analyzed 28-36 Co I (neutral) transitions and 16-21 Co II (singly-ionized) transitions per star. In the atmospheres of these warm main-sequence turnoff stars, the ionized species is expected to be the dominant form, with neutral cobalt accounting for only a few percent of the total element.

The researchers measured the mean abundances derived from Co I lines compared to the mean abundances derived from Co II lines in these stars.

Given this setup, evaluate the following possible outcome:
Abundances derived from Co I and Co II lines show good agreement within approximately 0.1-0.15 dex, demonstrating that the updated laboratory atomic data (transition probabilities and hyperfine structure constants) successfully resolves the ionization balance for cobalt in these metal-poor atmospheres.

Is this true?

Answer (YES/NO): NO